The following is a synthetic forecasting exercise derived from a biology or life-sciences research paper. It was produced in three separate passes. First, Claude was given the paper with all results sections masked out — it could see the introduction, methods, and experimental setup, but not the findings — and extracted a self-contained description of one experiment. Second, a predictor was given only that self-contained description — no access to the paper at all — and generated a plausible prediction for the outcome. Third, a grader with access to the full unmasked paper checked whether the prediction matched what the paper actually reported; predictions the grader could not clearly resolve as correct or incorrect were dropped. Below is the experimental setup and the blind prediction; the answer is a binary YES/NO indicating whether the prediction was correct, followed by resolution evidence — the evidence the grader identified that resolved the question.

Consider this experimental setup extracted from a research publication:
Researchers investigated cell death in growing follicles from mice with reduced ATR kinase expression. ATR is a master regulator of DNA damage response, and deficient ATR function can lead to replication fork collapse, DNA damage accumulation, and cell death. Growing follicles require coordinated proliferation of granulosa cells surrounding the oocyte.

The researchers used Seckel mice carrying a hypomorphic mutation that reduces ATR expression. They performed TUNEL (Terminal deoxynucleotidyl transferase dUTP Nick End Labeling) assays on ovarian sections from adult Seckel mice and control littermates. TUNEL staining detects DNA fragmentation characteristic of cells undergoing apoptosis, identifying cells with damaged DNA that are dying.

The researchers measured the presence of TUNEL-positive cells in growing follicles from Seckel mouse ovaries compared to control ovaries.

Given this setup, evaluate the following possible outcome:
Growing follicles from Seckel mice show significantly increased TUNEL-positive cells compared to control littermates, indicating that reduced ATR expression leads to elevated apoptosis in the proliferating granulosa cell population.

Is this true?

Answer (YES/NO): NO